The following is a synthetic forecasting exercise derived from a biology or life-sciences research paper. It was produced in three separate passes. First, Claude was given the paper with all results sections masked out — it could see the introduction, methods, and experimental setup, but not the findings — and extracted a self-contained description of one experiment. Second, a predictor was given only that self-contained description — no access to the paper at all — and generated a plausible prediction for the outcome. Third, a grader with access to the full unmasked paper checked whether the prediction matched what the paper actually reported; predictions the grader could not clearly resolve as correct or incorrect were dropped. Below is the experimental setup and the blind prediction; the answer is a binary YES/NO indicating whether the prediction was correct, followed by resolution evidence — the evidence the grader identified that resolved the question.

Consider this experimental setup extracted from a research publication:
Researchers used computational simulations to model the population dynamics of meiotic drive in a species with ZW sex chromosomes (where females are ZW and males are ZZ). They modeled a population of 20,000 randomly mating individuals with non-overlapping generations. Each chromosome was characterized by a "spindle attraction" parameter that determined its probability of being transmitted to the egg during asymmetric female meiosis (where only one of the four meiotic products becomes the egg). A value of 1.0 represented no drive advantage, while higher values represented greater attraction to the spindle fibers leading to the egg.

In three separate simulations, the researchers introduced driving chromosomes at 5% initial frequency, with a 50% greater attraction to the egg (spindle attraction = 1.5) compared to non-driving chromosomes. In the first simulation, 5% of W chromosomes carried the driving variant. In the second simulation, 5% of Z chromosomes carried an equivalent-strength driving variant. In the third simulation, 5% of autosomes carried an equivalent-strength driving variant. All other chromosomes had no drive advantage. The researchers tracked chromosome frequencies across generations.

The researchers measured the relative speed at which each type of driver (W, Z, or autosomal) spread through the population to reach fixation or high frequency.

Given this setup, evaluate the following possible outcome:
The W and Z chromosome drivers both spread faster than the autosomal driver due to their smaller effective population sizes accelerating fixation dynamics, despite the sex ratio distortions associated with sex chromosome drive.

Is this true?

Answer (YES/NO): NO